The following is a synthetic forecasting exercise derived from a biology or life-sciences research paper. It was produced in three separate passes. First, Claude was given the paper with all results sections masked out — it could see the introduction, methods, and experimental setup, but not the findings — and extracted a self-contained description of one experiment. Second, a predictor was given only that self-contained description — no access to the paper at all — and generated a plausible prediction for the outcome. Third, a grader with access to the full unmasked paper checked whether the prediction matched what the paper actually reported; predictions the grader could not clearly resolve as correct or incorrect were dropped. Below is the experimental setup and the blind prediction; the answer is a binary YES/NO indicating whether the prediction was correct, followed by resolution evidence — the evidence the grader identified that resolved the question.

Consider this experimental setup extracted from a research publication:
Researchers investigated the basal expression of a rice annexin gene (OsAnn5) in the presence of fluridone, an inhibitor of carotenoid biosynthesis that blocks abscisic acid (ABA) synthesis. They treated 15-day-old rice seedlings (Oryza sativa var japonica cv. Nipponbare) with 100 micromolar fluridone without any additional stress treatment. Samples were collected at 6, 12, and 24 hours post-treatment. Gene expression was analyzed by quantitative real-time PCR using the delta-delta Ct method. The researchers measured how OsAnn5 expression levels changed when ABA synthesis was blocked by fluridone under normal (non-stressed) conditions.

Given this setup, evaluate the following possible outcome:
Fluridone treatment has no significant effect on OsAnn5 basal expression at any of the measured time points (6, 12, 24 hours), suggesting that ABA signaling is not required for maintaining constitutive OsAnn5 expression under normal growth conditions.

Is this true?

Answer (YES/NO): YES